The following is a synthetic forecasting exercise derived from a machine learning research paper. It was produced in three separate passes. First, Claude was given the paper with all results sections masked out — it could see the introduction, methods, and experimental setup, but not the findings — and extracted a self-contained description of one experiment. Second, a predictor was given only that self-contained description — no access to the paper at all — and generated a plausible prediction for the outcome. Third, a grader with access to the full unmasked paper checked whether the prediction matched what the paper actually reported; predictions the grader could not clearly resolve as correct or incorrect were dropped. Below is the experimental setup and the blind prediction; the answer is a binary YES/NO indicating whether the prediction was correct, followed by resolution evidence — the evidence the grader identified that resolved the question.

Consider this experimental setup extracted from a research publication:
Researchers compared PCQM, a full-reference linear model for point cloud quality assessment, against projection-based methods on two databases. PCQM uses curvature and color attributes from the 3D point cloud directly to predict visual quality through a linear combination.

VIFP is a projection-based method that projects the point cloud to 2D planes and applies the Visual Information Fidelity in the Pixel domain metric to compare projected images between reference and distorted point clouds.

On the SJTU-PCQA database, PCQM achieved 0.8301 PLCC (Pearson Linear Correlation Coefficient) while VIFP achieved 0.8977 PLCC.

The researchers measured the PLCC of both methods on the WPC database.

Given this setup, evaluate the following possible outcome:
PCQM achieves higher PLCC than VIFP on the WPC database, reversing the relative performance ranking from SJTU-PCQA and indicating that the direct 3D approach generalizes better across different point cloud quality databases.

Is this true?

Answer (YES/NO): NO